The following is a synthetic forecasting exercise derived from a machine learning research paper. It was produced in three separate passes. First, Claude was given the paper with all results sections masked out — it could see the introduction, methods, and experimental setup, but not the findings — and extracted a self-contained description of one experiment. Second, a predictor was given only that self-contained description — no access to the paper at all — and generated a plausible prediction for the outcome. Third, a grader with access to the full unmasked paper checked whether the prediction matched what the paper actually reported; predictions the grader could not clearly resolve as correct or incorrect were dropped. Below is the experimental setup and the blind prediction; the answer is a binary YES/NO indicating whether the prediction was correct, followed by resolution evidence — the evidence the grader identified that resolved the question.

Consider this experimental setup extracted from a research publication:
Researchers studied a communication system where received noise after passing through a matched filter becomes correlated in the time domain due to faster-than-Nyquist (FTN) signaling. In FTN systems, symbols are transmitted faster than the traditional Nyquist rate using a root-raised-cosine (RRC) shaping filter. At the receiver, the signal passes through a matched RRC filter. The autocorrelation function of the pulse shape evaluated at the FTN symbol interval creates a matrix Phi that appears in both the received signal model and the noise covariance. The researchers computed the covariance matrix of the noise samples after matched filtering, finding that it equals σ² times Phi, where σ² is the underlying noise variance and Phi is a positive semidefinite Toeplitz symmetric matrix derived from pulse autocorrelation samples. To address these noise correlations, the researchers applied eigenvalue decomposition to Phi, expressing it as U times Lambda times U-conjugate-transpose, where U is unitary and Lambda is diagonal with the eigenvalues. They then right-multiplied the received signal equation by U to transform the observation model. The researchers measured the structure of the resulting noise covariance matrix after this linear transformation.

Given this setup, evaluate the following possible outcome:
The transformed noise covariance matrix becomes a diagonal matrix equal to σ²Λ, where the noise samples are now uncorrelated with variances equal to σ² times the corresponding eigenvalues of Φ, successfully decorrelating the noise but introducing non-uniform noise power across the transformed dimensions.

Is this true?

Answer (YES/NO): YES